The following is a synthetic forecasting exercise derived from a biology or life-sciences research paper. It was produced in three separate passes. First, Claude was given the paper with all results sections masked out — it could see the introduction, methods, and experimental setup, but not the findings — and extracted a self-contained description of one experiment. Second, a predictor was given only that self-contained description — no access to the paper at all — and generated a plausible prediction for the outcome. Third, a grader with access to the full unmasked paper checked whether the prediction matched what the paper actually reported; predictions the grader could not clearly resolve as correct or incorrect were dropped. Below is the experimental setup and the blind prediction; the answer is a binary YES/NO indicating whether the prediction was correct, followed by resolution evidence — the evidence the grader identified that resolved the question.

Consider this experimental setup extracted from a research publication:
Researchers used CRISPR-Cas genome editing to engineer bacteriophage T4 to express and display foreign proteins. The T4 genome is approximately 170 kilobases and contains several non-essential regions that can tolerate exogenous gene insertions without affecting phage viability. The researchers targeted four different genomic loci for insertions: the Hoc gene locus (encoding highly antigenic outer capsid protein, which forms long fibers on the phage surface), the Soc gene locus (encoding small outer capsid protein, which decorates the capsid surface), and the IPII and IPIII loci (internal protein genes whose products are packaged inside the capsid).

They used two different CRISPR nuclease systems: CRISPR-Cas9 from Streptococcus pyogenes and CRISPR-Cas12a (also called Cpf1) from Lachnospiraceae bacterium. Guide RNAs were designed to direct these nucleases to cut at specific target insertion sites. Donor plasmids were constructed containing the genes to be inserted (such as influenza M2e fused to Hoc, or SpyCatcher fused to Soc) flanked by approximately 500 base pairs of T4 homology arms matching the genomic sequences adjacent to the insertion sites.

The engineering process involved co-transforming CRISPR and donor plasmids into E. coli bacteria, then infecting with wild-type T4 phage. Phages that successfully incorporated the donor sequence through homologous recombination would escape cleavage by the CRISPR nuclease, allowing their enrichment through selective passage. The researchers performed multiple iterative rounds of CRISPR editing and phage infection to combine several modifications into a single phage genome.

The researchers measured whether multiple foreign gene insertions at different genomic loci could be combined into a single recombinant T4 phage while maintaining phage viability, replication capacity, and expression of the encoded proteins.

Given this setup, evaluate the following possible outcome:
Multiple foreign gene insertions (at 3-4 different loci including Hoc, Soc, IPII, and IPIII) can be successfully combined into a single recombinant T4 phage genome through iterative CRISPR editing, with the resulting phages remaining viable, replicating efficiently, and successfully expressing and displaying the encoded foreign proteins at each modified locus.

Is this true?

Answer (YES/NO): YES